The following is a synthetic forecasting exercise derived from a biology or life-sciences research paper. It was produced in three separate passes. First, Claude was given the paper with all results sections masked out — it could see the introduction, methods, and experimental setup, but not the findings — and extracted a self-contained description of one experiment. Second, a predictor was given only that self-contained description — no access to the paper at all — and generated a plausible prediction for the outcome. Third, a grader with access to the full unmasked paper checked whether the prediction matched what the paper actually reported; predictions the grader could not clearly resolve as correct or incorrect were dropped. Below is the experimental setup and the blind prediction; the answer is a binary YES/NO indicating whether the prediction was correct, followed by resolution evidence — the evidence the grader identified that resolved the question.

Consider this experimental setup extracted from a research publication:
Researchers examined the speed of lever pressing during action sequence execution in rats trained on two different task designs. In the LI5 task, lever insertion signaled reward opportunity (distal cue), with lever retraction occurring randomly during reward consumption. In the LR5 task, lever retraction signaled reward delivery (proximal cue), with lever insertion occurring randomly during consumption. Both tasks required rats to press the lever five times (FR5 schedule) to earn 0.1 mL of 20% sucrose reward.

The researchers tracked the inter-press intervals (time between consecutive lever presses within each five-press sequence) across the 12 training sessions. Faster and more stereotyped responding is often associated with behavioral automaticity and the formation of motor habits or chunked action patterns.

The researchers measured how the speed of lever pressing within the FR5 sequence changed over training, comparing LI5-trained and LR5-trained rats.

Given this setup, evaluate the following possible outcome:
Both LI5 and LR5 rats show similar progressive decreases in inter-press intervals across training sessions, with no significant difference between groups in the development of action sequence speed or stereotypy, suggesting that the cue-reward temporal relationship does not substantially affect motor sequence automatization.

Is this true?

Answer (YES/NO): NO